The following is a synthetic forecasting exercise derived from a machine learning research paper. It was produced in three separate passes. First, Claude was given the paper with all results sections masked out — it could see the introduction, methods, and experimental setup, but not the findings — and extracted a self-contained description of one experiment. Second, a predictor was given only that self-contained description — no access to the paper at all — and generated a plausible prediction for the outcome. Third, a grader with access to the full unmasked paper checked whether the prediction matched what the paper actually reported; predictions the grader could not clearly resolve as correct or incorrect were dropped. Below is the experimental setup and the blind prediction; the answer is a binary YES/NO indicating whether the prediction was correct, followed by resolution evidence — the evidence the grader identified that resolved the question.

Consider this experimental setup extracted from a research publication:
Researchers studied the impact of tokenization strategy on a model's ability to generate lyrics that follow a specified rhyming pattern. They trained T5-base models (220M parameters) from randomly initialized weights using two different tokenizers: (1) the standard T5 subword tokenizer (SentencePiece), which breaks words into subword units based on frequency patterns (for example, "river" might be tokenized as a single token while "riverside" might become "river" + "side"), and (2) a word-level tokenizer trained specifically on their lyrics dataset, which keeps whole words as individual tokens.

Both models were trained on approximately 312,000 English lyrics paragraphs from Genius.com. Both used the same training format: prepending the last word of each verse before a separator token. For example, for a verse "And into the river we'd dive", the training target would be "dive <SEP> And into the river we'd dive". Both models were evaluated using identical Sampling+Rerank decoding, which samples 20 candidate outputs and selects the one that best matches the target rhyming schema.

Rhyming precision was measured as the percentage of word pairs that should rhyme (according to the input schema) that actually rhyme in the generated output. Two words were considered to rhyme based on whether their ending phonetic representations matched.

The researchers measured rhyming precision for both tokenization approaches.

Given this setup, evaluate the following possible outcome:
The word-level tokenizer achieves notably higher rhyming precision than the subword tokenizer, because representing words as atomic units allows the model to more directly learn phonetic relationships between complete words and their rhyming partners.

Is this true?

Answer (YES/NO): NO